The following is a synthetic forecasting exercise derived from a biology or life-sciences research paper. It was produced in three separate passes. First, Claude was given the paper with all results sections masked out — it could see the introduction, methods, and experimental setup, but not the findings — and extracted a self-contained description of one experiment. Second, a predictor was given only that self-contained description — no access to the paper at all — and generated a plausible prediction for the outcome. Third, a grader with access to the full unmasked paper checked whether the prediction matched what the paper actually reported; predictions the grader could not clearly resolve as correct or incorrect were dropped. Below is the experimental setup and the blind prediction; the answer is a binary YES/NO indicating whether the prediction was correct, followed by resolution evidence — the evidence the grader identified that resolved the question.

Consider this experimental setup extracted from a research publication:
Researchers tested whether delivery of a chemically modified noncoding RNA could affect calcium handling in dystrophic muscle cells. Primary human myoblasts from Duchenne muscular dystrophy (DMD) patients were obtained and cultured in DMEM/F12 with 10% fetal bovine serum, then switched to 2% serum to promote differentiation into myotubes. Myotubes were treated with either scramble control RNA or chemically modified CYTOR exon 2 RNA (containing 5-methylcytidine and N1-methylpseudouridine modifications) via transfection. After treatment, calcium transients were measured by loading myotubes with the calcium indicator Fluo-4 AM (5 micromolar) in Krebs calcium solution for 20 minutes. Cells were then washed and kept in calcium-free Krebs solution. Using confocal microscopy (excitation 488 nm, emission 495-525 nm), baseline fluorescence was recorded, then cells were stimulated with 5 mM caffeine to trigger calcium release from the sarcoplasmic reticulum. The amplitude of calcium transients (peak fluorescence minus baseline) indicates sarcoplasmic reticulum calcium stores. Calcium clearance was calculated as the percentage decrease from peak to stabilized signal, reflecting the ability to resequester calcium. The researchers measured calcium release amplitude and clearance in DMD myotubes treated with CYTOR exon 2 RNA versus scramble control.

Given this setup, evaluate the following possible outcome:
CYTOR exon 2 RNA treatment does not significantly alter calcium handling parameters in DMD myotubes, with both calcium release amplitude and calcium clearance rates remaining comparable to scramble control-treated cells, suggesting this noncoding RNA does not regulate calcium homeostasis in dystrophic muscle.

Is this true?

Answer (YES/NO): NO